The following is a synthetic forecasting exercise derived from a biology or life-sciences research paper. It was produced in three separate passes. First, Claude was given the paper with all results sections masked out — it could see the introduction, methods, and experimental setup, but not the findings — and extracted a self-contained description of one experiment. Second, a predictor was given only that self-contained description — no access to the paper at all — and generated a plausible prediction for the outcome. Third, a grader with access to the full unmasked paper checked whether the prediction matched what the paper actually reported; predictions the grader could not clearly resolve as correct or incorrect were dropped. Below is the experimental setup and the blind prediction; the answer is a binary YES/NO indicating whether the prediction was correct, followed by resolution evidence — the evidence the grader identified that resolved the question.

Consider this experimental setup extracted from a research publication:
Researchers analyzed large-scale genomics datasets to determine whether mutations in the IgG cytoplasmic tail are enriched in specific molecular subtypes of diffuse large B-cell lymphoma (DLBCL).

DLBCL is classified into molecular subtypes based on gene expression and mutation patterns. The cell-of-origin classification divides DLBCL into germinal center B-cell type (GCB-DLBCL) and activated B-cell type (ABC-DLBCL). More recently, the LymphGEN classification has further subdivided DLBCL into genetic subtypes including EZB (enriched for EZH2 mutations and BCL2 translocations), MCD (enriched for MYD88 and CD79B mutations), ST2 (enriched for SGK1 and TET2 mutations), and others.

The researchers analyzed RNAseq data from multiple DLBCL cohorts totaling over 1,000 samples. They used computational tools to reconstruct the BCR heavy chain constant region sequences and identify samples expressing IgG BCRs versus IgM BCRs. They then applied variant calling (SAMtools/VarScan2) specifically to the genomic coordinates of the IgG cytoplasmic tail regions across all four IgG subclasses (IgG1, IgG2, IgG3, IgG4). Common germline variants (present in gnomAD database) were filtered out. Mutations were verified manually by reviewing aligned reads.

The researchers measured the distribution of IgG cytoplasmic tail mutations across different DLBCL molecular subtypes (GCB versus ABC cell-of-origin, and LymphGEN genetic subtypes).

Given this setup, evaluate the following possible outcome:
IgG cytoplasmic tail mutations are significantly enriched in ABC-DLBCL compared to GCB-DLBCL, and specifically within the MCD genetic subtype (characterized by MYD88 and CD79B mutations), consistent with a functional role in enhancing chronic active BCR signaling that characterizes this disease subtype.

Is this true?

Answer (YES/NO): NO